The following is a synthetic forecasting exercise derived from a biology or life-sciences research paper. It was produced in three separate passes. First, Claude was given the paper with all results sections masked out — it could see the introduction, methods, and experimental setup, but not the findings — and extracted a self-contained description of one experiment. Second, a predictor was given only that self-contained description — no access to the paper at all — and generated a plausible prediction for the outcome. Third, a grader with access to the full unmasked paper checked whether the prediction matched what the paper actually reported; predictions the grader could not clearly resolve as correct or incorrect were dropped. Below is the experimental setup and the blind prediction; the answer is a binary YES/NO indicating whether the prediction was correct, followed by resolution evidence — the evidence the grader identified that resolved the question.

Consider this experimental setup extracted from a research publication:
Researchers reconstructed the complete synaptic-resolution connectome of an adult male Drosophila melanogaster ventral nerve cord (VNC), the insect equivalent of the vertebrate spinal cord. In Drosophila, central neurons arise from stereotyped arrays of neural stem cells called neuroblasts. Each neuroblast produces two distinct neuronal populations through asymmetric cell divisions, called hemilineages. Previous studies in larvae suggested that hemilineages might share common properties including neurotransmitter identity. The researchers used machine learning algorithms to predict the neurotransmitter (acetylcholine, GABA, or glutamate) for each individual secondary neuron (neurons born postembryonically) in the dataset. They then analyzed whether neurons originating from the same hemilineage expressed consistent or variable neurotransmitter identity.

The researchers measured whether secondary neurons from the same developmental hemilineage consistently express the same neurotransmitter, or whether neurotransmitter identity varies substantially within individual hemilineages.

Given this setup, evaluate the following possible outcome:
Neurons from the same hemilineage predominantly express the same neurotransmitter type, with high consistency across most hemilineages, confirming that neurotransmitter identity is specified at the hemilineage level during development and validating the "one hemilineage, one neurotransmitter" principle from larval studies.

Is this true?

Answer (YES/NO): YES